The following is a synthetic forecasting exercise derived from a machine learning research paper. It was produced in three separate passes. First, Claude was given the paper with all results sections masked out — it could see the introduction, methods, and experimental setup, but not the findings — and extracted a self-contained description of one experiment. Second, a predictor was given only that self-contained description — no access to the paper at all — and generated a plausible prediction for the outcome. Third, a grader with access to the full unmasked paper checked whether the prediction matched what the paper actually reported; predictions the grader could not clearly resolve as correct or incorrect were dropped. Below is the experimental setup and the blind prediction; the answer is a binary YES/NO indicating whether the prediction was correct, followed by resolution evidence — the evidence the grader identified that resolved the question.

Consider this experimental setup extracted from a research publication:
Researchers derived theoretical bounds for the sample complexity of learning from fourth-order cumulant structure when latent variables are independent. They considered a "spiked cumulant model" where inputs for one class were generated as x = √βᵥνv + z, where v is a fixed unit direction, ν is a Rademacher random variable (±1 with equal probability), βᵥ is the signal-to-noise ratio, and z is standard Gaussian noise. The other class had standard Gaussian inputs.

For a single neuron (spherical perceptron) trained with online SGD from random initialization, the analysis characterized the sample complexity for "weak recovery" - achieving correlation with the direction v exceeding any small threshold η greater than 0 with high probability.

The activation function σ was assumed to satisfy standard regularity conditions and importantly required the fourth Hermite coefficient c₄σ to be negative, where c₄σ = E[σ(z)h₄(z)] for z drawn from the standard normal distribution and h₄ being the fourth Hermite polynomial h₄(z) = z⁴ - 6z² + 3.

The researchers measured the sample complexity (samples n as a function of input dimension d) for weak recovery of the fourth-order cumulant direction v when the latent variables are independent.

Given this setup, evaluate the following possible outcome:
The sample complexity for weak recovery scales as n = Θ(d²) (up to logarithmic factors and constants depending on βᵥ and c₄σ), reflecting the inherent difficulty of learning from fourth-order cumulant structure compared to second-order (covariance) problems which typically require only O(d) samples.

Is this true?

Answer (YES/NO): NO